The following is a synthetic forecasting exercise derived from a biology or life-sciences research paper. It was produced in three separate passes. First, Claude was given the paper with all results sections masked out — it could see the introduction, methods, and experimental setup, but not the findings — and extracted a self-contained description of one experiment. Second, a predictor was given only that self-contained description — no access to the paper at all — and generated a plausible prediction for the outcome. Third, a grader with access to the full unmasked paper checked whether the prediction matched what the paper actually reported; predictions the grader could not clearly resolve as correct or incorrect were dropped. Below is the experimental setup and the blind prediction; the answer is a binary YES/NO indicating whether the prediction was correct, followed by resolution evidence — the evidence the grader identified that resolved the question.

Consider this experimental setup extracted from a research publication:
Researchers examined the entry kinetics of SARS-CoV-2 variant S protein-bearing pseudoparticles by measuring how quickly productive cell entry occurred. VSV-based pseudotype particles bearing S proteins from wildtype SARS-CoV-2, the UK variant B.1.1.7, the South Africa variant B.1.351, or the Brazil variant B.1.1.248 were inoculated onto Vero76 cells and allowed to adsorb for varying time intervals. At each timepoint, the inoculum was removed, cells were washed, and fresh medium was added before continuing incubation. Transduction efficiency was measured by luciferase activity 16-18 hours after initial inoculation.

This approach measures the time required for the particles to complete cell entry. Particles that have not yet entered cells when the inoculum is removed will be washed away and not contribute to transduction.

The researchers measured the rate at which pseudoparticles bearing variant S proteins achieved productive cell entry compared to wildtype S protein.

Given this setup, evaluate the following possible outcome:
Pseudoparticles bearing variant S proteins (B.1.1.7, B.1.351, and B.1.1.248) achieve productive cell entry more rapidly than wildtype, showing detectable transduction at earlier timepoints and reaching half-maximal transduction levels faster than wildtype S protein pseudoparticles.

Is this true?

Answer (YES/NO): NO